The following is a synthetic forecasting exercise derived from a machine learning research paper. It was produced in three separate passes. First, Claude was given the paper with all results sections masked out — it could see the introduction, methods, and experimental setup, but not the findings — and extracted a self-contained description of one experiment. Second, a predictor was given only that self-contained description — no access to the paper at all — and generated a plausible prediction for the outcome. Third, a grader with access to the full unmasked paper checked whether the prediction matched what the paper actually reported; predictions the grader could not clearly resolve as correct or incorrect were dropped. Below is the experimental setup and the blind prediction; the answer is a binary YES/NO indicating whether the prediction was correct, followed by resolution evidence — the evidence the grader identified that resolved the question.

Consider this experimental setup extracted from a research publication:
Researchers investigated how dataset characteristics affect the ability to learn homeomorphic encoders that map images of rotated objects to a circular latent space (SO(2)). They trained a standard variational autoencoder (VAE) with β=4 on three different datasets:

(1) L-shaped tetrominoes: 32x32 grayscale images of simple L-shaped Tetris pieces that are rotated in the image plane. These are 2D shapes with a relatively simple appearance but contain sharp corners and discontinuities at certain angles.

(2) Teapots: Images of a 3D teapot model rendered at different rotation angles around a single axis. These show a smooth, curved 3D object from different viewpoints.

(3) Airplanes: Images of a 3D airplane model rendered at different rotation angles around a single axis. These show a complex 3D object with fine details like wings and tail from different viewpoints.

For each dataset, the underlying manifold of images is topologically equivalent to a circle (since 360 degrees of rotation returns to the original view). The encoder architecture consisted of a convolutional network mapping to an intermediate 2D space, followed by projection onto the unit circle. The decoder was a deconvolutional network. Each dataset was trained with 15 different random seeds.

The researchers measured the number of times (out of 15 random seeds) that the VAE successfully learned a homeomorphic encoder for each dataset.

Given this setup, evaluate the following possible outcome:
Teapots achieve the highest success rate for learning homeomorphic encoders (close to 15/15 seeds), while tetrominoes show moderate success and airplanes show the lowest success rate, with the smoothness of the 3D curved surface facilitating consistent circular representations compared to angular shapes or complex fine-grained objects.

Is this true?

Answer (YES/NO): NO